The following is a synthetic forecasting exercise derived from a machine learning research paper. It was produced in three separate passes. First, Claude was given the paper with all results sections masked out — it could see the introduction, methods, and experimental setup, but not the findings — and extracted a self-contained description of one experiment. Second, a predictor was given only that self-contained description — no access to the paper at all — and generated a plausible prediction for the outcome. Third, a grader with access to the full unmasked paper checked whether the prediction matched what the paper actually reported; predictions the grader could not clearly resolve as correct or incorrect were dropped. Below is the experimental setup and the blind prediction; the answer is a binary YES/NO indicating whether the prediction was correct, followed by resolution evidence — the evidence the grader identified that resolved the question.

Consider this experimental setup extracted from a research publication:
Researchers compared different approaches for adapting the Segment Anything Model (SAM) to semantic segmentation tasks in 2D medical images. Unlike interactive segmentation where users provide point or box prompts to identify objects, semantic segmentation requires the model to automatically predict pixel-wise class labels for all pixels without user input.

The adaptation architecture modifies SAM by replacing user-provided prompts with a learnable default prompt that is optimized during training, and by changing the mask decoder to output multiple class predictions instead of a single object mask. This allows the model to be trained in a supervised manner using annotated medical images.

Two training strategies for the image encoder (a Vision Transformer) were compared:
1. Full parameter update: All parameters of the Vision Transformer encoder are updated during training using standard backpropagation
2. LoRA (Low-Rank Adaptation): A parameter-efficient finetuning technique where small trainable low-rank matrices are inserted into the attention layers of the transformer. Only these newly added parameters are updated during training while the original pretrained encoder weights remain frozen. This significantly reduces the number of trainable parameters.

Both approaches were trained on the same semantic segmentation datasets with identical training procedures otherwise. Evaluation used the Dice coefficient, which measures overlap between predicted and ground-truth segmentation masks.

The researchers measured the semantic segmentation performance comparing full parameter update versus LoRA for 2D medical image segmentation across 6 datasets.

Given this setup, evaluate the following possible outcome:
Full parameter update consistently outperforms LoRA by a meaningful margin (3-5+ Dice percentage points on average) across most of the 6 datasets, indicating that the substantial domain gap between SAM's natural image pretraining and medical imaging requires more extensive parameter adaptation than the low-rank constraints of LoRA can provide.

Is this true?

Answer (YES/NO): NO